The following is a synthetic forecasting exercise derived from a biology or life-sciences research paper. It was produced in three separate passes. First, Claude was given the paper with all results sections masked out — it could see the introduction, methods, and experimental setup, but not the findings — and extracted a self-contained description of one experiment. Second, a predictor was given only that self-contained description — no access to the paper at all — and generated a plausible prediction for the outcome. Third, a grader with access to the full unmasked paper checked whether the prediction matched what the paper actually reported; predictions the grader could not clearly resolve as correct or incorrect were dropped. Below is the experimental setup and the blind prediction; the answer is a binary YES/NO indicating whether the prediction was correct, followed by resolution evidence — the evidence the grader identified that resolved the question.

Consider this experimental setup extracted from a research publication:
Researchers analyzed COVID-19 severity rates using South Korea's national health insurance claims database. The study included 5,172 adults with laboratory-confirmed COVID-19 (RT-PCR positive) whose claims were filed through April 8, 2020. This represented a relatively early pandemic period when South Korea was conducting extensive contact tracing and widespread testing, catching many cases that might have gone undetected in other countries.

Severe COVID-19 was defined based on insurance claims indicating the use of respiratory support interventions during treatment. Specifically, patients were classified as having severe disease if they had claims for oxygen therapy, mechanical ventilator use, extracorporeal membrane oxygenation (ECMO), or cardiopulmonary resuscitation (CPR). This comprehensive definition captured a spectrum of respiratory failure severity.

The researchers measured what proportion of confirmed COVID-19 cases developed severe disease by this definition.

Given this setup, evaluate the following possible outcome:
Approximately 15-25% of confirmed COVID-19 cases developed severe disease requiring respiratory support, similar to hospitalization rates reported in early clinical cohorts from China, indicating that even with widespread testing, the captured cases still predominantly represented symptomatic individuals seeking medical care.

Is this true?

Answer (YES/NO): NO